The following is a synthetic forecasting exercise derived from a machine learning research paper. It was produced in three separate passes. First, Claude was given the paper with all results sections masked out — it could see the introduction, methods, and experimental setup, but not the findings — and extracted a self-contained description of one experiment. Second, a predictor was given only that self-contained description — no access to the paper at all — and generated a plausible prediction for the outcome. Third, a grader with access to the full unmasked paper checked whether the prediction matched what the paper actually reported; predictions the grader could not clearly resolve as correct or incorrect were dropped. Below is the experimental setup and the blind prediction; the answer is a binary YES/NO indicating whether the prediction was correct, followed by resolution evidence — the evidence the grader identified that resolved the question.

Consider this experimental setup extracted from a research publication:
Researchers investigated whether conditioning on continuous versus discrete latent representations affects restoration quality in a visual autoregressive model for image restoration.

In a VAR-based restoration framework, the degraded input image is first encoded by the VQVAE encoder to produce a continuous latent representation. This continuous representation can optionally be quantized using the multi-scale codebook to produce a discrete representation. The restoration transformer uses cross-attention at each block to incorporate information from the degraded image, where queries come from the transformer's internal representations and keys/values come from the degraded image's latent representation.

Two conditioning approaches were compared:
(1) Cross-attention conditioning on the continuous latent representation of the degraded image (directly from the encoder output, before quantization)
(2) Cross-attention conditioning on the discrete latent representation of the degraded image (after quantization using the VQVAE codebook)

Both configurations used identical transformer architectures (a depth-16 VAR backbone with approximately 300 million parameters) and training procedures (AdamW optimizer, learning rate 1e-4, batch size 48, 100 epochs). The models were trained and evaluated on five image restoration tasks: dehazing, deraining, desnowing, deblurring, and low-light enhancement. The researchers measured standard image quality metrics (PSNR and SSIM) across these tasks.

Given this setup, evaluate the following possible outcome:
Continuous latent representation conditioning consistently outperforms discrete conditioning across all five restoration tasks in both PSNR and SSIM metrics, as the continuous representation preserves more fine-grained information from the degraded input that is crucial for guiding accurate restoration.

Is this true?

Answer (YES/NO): NO